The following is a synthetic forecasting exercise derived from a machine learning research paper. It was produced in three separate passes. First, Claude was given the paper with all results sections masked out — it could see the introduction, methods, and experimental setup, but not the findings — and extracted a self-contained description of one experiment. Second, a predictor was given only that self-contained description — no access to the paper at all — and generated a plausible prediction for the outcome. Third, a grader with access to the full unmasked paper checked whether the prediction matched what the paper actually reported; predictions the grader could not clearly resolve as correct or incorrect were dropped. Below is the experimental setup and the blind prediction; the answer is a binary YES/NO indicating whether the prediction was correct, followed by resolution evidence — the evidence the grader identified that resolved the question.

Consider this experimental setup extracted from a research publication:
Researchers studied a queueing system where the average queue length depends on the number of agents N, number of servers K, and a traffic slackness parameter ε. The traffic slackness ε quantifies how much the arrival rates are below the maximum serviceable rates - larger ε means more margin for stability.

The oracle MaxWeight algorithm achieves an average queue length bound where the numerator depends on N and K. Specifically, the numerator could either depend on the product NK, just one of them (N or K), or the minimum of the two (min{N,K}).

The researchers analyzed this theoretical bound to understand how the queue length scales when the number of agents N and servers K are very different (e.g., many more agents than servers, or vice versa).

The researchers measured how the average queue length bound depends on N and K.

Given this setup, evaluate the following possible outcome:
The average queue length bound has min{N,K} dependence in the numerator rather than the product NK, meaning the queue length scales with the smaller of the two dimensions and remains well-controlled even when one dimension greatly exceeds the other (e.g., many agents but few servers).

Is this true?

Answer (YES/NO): YES